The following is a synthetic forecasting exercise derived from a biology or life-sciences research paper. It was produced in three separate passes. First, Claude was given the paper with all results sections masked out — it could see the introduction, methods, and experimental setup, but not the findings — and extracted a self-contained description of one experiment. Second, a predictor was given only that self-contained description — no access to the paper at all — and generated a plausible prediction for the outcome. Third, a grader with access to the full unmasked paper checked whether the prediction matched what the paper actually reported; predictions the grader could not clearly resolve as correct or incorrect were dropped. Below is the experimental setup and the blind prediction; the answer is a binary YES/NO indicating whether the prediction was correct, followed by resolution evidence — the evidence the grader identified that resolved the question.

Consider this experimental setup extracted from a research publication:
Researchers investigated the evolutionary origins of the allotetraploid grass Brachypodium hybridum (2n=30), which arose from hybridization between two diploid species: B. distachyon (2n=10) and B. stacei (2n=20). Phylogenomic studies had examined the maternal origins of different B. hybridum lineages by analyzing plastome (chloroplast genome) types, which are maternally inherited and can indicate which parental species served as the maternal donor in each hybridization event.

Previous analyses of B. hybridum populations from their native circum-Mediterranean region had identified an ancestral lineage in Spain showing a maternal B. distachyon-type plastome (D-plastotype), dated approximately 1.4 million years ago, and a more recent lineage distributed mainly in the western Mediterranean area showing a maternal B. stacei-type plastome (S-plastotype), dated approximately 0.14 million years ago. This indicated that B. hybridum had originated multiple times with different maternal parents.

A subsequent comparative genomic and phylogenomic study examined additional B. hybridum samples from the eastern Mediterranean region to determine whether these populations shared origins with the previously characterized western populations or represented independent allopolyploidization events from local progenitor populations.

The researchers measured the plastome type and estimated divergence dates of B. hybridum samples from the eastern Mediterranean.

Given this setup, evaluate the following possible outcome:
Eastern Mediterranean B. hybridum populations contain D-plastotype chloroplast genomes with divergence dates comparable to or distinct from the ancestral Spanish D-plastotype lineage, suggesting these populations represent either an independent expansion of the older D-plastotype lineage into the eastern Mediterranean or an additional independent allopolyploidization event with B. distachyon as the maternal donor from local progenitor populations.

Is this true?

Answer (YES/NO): NO